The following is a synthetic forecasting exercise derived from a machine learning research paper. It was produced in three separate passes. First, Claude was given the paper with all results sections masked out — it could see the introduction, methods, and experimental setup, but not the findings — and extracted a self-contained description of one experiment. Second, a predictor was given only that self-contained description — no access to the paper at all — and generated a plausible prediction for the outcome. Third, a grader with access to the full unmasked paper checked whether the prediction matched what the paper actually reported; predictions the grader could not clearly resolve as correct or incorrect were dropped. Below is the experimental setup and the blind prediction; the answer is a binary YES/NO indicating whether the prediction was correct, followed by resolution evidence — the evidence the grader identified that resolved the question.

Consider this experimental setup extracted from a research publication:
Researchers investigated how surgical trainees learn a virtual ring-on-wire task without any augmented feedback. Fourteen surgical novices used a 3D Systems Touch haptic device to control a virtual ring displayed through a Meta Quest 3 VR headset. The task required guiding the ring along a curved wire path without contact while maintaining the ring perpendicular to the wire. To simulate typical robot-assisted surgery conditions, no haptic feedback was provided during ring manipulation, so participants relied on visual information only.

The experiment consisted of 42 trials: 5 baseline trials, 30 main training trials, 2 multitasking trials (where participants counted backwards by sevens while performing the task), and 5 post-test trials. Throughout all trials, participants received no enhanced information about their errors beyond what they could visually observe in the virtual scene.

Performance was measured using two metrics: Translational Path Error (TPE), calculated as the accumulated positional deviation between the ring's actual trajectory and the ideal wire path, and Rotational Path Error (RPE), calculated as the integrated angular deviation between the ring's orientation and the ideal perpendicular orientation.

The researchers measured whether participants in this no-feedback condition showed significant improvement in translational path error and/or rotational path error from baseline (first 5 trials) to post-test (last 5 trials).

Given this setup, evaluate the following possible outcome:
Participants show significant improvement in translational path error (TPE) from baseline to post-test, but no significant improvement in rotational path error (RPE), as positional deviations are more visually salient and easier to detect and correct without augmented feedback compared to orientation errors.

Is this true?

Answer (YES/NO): YES